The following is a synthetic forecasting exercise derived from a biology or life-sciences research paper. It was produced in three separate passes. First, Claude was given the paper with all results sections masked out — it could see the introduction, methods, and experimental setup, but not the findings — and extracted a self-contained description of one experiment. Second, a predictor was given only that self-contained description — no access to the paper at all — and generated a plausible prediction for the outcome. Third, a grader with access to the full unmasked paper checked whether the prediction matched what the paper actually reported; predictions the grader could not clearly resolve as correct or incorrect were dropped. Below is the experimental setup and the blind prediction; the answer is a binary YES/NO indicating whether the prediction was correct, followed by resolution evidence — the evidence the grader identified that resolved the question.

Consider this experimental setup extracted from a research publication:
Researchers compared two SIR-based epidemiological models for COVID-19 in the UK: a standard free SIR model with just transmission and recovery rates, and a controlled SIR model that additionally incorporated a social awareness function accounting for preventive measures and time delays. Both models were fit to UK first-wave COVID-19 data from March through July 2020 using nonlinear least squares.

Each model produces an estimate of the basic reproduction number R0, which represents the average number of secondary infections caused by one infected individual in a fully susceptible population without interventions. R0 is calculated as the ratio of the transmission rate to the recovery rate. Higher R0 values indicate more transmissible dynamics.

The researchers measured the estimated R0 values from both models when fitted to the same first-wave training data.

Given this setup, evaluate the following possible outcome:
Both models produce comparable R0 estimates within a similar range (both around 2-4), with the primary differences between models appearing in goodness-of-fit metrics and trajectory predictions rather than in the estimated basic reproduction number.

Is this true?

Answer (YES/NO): NO